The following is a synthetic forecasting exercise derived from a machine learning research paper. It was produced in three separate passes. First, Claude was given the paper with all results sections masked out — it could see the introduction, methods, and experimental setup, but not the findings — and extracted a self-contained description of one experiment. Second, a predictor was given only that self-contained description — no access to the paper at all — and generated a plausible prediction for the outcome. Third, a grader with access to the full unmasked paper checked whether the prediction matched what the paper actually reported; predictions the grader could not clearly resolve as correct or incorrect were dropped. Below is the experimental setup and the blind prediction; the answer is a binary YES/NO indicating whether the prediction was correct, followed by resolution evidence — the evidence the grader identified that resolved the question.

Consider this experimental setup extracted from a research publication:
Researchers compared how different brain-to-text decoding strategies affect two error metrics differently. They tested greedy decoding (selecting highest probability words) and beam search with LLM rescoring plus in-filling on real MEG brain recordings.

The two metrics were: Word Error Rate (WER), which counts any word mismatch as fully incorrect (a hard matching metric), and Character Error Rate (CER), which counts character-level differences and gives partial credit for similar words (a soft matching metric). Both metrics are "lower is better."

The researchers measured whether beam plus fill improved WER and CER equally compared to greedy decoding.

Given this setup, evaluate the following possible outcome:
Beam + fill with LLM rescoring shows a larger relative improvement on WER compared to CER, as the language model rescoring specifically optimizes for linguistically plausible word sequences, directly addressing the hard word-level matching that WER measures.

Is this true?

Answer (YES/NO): NO